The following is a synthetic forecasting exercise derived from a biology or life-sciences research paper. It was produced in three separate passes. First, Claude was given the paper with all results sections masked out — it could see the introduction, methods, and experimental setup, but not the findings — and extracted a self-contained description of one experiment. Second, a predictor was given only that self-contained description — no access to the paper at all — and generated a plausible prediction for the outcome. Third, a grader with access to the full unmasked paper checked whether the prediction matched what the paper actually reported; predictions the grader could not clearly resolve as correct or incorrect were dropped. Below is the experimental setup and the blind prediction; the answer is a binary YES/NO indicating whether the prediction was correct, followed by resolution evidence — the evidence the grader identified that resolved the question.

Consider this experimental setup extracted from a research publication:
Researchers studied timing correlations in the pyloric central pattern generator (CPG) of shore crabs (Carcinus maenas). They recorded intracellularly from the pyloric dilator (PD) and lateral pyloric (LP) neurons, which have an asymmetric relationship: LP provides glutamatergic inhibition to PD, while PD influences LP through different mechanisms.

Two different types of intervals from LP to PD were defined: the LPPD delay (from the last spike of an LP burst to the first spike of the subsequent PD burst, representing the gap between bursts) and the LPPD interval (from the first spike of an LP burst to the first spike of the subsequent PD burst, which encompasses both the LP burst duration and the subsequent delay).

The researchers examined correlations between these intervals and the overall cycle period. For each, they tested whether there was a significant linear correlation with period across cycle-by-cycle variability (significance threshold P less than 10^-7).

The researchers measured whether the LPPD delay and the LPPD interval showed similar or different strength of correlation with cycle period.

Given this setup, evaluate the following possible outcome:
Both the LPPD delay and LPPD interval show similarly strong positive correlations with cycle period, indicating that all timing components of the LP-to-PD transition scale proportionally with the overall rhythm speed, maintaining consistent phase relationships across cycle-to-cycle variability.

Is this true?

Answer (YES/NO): NO